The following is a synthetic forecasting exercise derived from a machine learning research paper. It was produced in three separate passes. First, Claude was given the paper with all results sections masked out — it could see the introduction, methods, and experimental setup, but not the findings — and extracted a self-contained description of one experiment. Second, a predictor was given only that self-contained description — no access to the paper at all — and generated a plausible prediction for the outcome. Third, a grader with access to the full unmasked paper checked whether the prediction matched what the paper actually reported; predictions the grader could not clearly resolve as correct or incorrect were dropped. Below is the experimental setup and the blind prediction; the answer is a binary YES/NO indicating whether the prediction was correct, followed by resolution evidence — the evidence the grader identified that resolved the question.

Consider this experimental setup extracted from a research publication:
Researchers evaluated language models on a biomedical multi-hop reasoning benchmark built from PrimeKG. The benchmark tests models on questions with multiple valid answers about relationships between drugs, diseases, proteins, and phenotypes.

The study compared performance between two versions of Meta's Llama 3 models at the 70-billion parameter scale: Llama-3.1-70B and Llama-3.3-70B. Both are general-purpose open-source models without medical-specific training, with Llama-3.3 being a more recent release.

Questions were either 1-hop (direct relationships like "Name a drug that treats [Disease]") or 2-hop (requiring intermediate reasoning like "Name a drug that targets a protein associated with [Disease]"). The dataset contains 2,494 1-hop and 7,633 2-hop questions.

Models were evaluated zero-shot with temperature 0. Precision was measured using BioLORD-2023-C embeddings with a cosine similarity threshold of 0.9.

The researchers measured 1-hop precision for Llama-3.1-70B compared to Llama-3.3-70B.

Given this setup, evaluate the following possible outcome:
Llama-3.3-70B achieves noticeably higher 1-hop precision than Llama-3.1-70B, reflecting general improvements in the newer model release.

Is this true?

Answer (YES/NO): NO